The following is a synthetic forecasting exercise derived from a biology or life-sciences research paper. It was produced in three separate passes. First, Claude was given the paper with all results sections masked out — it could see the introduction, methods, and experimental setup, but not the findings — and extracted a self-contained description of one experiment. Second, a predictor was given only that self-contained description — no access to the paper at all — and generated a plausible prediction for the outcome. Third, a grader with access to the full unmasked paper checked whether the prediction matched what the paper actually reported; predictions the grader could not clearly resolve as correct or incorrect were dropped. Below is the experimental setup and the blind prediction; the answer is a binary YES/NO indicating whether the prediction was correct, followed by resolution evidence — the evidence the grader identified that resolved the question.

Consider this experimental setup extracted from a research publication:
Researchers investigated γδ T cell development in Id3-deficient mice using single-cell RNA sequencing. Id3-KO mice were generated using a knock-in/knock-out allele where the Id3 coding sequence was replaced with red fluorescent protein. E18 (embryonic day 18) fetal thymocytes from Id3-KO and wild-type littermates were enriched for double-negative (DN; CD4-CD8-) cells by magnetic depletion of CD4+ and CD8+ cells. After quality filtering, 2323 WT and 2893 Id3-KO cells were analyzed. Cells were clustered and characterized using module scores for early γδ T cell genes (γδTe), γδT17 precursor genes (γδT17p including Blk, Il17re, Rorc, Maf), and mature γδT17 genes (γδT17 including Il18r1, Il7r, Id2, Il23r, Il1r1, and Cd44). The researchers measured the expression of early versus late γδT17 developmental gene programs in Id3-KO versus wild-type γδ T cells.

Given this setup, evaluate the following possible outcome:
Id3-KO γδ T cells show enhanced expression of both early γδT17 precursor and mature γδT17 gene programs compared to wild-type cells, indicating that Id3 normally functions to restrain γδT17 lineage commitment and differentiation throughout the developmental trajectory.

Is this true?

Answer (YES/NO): NO